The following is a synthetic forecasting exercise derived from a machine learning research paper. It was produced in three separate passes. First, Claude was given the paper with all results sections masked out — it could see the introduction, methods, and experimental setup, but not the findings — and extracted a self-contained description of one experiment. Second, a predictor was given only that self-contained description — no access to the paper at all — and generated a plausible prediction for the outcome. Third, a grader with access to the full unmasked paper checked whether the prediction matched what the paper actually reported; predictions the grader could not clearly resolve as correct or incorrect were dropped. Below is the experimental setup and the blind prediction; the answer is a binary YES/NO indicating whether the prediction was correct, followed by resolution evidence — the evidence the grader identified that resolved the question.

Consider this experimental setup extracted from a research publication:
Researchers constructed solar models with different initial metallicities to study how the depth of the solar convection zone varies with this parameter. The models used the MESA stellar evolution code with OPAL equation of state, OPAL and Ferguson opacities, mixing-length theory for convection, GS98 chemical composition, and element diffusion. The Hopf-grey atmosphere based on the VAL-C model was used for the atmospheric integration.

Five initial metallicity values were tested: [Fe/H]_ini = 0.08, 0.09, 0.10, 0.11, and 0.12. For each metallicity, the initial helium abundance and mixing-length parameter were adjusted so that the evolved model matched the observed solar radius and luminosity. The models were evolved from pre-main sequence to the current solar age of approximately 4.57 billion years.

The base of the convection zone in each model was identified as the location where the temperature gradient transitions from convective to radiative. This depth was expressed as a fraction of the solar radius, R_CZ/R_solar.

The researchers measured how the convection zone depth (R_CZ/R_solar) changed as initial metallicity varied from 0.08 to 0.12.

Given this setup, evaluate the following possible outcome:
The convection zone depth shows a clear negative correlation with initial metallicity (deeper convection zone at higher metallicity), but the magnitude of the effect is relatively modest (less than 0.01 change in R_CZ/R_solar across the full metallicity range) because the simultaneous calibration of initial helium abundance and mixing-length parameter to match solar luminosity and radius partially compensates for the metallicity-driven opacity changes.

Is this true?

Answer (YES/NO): YES